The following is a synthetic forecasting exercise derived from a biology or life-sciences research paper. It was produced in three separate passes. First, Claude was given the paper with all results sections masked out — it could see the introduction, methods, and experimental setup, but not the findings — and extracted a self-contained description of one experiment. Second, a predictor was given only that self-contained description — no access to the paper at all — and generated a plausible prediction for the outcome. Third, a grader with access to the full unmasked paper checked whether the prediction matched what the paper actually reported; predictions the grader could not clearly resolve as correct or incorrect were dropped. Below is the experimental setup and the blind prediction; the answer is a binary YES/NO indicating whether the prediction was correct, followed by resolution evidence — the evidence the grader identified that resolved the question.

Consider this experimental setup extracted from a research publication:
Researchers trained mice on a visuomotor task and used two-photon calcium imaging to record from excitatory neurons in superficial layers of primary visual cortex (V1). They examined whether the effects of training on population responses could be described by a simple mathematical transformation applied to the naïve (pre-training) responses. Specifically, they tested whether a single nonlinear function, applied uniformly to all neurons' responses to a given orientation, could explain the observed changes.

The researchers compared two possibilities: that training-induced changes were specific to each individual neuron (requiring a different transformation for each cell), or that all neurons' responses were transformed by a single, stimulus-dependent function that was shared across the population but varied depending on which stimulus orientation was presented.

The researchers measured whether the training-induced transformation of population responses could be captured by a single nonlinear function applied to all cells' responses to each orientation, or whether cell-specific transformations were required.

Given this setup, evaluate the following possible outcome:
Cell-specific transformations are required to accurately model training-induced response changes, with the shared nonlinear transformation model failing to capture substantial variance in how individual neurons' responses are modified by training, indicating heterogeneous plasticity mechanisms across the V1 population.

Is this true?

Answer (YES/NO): NO